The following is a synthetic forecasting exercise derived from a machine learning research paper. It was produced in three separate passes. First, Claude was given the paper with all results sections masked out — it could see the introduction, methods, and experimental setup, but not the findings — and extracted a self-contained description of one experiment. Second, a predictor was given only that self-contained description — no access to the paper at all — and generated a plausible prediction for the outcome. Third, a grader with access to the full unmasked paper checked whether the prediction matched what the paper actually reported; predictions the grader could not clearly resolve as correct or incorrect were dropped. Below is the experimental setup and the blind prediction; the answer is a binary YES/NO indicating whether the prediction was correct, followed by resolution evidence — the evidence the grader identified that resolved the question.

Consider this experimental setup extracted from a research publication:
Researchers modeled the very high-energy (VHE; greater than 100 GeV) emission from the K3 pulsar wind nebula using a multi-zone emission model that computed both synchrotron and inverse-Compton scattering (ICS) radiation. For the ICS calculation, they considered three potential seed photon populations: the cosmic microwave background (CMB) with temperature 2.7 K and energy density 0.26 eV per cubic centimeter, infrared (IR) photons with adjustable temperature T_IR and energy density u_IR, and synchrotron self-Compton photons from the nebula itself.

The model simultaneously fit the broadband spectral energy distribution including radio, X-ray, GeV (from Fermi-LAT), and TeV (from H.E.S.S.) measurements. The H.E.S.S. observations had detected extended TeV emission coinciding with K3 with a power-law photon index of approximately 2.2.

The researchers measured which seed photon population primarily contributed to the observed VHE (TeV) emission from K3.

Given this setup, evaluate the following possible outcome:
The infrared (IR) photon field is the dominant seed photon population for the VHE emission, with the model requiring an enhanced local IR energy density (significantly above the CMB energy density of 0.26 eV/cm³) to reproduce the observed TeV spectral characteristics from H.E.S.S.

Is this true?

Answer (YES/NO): YES